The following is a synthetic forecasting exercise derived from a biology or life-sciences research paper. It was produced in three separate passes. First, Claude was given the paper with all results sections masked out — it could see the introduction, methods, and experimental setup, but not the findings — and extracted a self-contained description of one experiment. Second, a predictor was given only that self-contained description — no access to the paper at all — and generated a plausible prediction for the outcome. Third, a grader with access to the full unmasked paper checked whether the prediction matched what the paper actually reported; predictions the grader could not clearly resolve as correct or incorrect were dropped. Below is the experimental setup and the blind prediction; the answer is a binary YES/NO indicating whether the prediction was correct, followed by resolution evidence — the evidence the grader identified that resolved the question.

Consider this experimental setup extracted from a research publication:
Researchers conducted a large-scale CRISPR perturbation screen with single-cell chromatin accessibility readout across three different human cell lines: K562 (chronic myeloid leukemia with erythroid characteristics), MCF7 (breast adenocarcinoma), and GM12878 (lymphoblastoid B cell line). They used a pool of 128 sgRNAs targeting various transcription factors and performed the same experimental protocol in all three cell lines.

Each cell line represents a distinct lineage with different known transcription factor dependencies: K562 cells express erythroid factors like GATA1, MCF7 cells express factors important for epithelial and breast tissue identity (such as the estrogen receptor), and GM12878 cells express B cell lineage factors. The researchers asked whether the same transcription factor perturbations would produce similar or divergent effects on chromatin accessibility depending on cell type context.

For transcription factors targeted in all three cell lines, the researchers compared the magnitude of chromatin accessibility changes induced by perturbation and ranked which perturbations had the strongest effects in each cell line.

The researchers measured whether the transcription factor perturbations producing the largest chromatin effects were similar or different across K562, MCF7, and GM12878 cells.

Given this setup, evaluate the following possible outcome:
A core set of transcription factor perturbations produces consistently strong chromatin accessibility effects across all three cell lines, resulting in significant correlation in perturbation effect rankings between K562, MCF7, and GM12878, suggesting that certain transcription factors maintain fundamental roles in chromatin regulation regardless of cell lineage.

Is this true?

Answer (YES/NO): NO